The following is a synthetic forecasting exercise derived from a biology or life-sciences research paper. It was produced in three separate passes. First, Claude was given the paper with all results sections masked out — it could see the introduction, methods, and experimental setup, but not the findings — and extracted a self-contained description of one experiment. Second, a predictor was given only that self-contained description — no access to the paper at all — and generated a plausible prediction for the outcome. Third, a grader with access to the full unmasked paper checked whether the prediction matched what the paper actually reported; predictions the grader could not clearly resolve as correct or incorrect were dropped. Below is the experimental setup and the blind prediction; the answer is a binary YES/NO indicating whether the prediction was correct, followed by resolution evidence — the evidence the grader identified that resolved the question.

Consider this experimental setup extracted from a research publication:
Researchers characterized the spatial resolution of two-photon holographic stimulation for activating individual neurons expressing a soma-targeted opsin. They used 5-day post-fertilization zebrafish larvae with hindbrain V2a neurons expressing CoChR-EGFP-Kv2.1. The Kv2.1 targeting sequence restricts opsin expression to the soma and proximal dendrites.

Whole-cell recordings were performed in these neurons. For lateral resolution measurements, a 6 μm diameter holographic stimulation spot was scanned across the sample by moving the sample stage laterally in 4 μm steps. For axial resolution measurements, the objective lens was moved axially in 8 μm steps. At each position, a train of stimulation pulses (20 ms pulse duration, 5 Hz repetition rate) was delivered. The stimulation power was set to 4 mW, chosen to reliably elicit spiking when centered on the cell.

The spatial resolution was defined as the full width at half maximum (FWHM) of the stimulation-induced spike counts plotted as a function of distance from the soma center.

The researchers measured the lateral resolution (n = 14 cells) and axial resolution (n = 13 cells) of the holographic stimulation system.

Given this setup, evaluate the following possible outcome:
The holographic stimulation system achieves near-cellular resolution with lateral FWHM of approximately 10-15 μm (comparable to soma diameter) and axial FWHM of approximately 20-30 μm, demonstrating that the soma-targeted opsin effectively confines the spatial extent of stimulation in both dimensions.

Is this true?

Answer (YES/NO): NO